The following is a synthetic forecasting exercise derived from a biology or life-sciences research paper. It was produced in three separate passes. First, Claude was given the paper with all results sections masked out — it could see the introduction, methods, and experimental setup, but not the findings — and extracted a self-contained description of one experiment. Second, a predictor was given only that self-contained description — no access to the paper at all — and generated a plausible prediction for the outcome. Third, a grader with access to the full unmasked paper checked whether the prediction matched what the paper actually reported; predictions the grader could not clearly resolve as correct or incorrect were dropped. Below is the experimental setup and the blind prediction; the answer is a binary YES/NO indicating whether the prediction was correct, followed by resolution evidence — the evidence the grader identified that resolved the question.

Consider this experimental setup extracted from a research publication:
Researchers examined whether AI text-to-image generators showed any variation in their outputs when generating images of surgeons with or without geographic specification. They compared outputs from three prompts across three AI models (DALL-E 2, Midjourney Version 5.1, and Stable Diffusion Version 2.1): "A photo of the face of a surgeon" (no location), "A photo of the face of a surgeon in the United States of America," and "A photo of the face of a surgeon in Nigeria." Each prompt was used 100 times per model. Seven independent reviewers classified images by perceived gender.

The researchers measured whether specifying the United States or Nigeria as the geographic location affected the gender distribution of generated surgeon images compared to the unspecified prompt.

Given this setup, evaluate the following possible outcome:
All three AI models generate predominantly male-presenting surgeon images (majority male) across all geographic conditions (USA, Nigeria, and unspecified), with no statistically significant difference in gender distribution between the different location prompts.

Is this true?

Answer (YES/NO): NO